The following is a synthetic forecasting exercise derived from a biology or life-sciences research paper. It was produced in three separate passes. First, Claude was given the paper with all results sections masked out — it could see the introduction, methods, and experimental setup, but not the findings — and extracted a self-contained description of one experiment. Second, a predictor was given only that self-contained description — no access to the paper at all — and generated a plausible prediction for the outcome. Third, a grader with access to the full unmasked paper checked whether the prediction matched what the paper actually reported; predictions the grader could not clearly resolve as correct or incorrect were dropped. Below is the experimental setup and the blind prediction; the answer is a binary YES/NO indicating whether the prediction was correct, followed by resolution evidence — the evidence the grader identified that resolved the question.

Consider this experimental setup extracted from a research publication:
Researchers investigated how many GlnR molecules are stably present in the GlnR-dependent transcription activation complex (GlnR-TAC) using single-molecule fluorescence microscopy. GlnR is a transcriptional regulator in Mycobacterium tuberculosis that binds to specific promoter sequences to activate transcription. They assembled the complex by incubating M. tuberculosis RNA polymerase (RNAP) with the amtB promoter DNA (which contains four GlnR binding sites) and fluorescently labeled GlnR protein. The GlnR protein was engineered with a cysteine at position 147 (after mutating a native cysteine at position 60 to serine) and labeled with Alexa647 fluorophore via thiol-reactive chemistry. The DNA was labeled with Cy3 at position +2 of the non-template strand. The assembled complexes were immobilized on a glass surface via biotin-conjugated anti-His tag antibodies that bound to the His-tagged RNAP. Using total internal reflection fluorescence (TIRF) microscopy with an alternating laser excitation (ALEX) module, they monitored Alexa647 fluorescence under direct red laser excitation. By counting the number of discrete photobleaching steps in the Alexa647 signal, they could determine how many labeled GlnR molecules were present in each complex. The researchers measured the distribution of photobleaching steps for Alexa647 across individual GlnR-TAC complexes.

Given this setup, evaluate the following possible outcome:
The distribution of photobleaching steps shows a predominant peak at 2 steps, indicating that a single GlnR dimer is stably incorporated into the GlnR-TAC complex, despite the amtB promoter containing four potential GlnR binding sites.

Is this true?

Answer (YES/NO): NO